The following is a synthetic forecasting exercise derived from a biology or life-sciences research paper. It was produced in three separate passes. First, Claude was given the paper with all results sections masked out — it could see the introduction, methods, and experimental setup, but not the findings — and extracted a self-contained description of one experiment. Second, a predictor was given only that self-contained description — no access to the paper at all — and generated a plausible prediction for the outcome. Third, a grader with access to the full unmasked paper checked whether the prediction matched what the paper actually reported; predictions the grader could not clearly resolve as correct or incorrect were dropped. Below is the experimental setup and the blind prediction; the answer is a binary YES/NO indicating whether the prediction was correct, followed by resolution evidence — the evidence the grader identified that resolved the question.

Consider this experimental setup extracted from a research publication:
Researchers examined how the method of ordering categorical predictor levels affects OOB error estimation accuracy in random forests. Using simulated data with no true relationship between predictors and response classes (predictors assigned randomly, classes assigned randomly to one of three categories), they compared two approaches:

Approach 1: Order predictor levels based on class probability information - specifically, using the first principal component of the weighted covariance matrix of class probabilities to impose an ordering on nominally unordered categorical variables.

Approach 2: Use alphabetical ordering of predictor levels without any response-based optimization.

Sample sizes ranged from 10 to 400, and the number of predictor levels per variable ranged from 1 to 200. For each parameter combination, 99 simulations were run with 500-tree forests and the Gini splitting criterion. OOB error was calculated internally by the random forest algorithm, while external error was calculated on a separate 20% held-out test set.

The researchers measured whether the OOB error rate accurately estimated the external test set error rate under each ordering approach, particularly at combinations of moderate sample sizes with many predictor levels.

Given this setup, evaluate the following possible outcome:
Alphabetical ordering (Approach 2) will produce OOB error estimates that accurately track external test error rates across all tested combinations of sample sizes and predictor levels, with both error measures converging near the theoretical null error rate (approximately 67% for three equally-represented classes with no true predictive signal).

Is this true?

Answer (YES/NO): YES